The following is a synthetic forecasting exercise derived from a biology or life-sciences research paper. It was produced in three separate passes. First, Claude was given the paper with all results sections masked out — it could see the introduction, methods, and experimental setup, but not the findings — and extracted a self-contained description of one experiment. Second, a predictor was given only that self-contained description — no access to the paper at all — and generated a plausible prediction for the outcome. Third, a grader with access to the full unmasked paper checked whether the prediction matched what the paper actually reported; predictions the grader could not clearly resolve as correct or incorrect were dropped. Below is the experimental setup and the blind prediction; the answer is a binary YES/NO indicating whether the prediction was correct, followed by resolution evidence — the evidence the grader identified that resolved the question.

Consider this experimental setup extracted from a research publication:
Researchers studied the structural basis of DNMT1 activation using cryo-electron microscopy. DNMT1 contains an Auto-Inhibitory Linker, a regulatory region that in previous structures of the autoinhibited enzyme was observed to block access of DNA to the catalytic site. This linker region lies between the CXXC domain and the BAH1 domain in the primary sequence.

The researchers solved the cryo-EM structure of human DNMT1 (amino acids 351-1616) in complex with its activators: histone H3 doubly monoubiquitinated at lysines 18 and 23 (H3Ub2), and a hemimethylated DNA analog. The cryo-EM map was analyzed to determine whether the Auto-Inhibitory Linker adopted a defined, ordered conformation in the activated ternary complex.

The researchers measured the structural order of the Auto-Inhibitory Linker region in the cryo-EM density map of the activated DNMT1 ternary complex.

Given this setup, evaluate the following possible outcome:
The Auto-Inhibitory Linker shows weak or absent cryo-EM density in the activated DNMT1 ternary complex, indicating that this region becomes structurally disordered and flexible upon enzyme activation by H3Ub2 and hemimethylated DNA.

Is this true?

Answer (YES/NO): YES